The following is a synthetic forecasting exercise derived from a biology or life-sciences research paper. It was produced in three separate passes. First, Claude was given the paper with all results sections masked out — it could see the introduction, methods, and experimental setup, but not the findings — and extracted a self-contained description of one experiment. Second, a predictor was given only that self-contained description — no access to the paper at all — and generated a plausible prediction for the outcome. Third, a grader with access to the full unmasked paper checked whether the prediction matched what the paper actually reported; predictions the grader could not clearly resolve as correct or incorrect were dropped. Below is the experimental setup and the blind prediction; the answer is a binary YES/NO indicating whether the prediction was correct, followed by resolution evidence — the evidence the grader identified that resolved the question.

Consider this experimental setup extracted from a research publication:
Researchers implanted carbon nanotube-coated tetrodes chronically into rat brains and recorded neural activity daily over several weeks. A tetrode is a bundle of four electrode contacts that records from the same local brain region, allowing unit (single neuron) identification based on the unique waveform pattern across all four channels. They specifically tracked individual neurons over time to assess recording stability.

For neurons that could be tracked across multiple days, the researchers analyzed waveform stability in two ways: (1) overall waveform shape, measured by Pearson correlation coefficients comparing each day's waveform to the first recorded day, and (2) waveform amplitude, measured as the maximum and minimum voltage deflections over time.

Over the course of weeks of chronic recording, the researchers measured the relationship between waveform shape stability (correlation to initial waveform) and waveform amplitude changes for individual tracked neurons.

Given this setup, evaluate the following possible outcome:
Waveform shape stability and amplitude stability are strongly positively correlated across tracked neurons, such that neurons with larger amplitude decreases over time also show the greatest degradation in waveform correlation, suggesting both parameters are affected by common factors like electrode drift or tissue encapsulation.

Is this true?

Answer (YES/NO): NO